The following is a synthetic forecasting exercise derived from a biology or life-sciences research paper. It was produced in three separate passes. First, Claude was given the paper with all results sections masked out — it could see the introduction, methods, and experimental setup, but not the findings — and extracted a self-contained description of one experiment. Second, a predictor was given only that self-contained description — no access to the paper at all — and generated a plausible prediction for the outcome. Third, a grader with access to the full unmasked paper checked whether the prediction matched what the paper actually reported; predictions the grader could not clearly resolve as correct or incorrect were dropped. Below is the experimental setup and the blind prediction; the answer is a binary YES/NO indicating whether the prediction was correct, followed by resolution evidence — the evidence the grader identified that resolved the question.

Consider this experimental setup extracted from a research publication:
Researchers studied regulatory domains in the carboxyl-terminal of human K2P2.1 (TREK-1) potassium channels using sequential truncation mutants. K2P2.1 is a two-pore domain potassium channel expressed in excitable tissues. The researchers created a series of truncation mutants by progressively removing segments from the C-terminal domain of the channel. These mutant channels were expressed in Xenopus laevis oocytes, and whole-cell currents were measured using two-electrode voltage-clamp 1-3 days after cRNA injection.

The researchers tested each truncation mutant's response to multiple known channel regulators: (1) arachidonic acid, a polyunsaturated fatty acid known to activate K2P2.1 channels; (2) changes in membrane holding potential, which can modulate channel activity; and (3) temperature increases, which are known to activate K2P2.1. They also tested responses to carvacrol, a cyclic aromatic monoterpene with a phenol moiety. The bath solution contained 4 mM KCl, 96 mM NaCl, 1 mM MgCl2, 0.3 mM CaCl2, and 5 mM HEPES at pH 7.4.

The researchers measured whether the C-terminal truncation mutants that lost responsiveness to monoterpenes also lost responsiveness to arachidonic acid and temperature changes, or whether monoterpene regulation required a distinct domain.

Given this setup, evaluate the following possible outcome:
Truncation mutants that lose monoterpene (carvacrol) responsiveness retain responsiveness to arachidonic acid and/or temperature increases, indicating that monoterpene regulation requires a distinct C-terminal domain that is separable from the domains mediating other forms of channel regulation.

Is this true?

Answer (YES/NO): YES